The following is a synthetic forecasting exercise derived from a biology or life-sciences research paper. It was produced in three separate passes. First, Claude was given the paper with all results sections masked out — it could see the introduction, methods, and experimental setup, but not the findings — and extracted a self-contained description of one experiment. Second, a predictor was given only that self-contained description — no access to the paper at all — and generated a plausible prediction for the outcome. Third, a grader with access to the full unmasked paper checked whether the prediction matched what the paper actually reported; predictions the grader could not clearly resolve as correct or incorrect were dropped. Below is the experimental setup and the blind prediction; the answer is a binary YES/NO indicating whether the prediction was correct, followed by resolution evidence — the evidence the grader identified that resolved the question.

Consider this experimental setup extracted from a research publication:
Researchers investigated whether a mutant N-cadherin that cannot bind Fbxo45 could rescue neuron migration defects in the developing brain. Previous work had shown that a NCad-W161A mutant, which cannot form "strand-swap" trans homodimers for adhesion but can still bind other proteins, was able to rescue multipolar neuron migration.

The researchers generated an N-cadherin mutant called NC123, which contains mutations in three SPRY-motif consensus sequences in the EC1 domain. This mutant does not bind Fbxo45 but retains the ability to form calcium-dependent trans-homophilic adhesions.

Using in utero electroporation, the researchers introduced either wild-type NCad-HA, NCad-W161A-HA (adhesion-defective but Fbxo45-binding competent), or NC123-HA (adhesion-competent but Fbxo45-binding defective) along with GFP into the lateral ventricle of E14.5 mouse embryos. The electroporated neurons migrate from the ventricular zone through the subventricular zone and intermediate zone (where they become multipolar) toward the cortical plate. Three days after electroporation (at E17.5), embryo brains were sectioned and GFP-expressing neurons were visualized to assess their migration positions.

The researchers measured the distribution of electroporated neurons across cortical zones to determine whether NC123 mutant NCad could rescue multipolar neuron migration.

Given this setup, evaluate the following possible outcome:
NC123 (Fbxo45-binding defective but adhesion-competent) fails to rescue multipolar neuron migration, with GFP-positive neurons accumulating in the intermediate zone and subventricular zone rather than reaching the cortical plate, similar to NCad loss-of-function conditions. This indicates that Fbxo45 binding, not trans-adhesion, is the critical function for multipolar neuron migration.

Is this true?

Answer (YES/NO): YES